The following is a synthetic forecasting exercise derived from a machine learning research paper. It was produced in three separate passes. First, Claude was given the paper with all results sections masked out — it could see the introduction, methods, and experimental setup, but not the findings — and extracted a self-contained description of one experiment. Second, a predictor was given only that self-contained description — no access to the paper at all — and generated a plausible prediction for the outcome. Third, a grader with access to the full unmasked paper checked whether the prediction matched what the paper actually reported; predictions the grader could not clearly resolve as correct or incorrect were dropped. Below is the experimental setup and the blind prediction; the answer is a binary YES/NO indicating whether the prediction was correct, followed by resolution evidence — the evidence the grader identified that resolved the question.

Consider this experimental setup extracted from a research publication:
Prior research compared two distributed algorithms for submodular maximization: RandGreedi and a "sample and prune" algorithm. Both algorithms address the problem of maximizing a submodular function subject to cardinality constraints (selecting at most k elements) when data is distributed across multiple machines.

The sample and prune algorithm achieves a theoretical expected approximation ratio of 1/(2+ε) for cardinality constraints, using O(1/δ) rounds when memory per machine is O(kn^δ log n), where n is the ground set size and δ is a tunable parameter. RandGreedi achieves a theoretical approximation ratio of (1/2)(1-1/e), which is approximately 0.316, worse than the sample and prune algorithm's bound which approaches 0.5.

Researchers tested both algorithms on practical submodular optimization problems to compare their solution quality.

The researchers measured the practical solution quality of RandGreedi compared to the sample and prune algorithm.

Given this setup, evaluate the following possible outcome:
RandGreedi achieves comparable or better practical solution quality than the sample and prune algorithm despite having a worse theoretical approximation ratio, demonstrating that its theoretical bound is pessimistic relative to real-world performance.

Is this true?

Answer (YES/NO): YES